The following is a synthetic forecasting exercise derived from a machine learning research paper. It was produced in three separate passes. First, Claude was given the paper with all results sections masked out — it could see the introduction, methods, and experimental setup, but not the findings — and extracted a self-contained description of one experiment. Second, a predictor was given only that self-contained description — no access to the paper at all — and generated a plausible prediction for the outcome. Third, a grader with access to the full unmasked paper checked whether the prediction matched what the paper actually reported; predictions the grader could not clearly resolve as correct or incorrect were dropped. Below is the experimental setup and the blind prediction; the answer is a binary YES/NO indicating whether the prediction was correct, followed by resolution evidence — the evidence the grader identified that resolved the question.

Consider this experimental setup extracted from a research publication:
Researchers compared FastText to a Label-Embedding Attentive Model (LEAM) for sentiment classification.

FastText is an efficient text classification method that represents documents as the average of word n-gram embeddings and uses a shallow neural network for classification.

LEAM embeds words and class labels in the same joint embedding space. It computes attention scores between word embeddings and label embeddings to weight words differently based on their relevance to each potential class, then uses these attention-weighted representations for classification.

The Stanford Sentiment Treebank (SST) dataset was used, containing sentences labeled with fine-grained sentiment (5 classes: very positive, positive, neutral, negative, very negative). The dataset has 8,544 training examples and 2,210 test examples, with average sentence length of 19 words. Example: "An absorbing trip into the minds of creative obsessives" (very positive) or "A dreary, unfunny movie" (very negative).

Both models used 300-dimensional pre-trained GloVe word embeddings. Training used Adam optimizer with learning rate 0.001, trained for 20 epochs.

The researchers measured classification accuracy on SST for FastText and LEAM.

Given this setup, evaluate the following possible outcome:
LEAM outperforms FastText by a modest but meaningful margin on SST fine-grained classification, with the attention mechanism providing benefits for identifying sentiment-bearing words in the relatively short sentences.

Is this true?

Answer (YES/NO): NO